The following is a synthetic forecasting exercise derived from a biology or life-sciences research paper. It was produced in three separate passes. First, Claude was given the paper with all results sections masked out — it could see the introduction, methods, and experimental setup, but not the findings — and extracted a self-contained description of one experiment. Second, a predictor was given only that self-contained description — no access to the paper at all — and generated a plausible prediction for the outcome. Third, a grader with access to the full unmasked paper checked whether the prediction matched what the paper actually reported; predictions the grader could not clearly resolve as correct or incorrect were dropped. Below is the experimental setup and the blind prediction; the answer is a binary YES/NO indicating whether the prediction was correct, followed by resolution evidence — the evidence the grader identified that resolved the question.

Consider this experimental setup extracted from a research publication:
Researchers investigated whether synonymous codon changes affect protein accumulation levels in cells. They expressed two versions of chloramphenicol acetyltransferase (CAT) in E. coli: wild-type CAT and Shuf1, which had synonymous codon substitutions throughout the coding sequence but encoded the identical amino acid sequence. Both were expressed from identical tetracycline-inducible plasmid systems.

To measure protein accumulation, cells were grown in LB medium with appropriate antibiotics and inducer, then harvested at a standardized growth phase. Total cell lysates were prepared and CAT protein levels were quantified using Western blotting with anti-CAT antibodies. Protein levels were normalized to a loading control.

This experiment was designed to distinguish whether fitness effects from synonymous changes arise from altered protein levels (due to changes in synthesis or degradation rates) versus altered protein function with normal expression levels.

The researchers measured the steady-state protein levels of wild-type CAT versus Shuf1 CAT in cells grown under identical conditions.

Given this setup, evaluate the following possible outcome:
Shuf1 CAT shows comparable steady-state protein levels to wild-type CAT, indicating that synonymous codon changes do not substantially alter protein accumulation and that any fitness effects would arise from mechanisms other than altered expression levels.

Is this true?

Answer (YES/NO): YES